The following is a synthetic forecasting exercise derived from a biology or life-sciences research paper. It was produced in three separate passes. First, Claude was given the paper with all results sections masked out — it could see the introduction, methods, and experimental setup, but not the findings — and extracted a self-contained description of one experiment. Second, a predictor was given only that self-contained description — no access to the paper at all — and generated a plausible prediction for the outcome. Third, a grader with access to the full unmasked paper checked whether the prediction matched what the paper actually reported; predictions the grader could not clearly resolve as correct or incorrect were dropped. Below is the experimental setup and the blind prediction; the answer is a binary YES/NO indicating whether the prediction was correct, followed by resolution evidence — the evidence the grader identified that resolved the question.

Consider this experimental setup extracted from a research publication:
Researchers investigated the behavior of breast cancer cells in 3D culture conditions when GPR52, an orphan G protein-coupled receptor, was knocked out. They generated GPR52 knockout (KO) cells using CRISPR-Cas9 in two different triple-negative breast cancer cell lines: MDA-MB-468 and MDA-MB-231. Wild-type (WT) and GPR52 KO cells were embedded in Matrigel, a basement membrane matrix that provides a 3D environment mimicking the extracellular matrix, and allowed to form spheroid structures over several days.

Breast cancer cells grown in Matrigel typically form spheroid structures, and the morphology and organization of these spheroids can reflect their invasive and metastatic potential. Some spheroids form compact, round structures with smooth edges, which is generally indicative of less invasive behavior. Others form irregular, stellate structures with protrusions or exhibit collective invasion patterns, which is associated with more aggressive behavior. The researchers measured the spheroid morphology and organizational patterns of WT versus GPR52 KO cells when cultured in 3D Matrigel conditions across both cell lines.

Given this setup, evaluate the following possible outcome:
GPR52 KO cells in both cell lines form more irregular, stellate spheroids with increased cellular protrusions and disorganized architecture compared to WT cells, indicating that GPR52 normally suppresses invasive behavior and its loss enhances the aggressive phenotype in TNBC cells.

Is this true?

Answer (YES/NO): NO